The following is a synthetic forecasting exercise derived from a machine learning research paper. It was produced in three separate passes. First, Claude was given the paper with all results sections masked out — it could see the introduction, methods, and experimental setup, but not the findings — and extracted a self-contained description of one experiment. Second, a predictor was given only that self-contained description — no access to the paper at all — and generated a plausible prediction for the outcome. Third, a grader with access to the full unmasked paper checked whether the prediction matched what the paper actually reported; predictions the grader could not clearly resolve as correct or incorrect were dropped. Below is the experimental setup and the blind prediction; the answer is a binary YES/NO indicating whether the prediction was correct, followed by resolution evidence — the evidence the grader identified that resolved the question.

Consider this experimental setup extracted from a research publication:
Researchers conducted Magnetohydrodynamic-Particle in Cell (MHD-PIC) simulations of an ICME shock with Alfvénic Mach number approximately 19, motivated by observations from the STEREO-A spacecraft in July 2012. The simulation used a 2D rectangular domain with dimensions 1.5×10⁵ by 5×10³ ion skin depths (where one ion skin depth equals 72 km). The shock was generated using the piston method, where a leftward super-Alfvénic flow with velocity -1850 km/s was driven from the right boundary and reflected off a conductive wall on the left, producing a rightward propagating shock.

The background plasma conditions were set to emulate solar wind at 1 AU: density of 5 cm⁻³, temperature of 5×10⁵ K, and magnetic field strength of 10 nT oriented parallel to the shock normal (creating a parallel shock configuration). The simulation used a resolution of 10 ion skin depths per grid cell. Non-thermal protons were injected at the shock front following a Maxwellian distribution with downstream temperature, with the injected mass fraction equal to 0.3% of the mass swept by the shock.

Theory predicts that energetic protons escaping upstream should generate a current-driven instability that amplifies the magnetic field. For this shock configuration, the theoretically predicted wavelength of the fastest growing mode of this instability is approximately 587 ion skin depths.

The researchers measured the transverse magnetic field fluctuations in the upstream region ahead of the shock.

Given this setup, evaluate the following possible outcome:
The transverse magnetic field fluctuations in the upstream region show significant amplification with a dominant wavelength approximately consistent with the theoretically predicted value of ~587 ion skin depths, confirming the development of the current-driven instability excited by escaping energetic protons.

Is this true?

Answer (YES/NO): NO